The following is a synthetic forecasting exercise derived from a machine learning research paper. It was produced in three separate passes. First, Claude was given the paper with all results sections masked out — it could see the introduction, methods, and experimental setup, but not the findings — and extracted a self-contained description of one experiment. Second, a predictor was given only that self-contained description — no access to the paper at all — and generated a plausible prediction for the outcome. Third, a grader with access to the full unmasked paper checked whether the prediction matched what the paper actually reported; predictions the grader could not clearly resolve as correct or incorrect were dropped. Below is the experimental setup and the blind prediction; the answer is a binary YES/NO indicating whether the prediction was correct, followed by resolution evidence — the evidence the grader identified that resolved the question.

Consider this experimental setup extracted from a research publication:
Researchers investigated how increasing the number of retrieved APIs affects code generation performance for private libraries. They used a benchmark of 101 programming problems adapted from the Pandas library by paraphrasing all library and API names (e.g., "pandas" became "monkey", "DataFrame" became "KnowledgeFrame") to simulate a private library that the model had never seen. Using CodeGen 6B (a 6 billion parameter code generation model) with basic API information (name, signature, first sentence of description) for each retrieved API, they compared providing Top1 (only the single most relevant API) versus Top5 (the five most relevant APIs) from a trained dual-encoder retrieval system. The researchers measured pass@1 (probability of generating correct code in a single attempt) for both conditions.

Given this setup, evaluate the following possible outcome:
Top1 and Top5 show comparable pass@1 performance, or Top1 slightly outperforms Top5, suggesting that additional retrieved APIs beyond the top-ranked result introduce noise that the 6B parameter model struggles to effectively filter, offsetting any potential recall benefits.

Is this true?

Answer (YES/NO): NO